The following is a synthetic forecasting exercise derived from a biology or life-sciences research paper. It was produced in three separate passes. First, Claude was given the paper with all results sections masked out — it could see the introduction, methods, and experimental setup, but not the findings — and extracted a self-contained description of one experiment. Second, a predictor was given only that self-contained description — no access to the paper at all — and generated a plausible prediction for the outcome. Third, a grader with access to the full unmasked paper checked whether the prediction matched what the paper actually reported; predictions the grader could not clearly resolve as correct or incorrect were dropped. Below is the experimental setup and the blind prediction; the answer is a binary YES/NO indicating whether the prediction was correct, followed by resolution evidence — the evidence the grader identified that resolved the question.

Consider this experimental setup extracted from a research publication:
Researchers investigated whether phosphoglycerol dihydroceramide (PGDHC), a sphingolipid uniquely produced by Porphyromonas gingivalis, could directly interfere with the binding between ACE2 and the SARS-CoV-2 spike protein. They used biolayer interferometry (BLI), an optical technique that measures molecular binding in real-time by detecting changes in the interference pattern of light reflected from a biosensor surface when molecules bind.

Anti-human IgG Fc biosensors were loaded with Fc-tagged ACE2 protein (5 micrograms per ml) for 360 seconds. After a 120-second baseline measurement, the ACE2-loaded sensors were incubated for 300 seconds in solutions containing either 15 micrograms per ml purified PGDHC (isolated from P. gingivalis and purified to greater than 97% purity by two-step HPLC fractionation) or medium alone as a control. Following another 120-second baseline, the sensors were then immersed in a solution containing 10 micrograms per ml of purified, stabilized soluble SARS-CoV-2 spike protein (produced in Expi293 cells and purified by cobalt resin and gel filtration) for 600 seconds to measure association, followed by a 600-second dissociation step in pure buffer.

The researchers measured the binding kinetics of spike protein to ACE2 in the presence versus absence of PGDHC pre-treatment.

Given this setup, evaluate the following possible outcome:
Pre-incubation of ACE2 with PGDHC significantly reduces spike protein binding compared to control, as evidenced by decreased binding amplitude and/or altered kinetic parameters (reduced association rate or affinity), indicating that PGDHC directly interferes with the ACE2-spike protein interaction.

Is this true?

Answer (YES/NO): NO